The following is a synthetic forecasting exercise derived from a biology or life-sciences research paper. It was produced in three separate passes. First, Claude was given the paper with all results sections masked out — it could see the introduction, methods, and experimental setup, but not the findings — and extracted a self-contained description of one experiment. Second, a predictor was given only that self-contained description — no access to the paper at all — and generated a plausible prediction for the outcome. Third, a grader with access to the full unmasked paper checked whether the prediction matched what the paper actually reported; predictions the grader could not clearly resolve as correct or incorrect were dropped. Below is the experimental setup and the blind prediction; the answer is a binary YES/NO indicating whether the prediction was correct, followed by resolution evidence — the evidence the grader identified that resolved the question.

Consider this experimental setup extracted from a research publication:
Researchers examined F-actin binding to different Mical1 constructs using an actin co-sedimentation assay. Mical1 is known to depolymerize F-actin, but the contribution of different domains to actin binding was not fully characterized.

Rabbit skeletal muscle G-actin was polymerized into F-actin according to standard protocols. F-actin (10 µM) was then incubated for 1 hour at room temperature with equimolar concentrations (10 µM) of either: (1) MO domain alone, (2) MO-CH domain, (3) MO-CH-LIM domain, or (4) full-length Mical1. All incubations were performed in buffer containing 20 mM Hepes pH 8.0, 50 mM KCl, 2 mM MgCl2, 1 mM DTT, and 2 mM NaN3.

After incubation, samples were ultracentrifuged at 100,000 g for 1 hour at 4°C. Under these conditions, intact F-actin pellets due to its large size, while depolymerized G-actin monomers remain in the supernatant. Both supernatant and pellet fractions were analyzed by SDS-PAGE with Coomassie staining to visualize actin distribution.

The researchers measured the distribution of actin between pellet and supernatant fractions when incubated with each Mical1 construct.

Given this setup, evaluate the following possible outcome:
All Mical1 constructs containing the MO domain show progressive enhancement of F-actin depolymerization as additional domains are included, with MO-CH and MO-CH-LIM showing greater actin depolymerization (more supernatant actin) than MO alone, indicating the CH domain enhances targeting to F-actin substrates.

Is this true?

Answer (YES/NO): NO